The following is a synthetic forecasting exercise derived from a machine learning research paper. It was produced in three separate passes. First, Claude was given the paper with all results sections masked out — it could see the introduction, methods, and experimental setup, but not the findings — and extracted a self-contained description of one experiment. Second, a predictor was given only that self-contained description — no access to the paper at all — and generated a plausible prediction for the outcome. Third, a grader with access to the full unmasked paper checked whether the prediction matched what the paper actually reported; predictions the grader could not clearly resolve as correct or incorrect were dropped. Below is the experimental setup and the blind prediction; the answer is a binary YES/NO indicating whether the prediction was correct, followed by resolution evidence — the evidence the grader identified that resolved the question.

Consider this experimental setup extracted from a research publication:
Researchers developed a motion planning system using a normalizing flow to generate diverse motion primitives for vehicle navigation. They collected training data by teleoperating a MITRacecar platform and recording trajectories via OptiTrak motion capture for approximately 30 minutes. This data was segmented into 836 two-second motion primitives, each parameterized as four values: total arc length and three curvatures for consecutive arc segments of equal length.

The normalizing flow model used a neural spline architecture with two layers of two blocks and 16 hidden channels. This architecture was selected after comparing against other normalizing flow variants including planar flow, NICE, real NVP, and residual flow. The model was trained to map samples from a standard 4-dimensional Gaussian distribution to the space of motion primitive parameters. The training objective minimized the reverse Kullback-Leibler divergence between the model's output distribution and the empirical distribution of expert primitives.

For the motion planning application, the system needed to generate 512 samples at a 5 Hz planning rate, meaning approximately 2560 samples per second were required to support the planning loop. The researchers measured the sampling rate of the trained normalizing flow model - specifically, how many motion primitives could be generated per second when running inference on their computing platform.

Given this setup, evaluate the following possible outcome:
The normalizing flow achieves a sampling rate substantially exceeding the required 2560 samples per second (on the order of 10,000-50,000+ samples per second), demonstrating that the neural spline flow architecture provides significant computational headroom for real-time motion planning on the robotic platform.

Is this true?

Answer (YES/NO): NO